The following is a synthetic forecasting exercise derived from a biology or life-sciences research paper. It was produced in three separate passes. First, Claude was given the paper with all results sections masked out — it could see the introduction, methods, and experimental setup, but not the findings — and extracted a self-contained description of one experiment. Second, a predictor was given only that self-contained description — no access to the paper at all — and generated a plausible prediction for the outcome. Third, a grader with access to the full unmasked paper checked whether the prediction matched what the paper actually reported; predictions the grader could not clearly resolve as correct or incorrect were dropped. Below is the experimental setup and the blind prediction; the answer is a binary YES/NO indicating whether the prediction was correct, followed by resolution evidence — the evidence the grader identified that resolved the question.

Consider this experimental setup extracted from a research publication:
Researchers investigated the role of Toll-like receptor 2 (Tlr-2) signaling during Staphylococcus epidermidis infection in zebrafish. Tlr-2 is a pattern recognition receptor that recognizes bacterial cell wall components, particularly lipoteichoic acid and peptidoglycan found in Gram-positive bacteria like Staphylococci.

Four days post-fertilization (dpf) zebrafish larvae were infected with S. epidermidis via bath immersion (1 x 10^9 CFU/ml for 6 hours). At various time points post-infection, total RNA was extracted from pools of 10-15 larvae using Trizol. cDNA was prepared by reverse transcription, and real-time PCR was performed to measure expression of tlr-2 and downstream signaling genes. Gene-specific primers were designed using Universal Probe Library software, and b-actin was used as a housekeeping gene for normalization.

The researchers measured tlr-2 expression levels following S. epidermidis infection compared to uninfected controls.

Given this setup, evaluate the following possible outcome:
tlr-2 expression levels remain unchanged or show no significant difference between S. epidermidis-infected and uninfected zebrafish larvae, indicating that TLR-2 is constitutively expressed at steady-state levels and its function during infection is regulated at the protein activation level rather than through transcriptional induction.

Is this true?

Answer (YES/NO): NO